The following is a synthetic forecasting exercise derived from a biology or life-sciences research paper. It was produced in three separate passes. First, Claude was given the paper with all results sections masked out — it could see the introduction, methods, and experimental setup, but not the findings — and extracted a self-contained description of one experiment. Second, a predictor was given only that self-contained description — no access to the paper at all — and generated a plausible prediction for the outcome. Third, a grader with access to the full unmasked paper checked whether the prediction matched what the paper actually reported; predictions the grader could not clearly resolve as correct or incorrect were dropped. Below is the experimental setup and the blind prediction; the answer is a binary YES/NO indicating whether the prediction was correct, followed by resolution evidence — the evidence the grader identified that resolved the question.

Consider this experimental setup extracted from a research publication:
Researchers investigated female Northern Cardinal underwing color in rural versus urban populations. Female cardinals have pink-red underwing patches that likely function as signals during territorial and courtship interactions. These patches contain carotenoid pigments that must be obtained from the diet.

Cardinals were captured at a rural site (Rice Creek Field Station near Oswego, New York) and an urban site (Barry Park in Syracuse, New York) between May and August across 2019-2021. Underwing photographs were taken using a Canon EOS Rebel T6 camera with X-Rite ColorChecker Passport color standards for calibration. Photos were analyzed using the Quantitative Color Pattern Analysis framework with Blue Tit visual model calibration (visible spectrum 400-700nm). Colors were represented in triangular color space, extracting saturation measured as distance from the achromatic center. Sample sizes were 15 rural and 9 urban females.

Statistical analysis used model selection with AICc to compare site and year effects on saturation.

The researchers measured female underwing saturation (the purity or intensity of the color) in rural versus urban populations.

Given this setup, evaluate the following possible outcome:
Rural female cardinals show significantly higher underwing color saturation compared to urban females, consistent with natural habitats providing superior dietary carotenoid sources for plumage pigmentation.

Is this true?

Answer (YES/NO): NO